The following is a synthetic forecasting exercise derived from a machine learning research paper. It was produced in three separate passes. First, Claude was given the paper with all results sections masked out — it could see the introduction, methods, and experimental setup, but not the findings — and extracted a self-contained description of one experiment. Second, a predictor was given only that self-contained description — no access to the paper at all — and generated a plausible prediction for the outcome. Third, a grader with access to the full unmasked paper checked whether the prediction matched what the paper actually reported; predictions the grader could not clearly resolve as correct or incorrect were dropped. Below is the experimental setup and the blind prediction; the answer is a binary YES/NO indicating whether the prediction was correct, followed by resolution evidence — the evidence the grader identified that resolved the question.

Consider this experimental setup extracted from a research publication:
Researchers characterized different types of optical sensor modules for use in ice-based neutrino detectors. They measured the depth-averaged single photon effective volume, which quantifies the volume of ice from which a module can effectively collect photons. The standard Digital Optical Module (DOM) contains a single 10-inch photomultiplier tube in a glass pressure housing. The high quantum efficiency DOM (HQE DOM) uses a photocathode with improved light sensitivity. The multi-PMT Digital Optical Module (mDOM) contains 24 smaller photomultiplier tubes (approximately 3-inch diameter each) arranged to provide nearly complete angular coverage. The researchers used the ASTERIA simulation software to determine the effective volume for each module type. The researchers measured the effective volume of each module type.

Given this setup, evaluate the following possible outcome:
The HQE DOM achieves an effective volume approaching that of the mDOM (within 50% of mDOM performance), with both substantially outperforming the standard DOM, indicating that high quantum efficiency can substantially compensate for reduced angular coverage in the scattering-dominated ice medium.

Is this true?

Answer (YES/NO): NO